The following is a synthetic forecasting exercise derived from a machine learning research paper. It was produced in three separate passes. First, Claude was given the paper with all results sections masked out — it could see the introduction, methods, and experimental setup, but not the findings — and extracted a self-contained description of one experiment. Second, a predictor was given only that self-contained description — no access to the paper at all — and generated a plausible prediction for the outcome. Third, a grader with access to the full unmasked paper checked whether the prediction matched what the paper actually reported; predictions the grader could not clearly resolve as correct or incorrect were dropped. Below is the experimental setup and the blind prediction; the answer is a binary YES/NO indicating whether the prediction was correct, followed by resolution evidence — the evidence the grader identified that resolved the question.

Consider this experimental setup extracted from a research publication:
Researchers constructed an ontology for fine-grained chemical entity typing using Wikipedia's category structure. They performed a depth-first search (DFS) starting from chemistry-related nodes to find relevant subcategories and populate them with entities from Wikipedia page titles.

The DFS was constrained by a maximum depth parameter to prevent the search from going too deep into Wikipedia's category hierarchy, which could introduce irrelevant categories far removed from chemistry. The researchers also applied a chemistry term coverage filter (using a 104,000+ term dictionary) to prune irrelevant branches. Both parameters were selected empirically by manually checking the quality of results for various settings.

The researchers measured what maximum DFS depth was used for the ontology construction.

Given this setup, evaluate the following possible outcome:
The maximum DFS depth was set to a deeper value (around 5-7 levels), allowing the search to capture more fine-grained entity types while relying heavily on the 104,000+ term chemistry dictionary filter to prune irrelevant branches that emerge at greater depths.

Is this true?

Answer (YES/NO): NO